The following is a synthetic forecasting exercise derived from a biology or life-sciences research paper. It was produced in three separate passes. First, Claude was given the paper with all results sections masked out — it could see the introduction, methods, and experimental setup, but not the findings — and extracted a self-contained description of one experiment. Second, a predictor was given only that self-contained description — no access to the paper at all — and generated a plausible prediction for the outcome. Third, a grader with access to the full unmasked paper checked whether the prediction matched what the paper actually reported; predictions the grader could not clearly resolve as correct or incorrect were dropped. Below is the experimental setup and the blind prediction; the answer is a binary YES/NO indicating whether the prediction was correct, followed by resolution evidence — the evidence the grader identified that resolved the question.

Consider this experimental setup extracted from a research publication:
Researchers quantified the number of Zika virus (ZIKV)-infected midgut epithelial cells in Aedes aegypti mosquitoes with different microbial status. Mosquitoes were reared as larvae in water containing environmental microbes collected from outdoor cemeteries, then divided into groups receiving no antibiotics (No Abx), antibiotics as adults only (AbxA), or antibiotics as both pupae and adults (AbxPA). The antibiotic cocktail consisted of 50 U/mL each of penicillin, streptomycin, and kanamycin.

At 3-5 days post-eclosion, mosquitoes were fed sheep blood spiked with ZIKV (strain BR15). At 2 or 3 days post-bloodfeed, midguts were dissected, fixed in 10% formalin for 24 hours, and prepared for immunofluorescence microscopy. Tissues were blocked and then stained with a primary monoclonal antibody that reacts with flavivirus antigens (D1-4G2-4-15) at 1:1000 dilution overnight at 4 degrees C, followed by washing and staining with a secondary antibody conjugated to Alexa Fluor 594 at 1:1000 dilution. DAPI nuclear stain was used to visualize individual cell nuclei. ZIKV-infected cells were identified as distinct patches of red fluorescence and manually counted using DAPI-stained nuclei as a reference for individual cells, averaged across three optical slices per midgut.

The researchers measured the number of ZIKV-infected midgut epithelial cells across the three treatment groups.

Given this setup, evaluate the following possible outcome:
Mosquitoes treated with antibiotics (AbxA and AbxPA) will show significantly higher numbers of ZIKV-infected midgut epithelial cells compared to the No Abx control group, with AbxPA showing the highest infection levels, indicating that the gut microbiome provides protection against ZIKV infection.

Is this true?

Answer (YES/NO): NO